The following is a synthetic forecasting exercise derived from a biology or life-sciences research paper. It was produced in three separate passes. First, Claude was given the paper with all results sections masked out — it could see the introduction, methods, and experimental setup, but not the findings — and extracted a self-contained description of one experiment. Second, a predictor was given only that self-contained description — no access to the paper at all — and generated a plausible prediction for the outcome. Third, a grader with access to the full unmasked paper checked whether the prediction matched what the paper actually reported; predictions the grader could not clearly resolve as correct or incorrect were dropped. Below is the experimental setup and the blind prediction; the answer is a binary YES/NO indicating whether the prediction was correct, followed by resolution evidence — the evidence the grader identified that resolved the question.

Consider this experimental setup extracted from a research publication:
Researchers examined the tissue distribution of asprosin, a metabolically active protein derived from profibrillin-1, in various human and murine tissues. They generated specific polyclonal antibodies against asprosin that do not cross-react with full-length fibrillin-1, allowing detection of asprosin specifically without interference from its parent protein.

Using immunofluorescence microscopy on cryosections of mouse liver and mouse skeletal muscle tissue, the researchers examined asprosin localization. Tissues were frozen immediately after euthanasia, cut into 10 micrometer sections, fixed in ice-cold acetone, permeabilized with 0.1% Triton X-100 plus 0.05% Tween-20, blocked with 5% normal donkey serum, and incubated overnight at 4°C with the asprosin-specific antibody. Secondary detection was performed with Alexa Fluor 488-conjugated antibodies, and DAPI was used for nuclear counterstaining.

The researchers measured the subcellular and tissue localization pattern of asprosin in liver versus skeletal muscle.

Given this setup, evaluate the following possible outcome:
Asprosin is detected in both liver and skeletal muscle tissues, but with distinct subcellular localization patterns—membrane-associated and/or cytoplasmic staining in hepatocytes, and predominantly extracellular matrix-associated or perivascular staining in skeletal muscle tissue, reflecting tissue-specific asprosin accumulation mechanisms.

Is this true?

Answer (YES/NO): NO